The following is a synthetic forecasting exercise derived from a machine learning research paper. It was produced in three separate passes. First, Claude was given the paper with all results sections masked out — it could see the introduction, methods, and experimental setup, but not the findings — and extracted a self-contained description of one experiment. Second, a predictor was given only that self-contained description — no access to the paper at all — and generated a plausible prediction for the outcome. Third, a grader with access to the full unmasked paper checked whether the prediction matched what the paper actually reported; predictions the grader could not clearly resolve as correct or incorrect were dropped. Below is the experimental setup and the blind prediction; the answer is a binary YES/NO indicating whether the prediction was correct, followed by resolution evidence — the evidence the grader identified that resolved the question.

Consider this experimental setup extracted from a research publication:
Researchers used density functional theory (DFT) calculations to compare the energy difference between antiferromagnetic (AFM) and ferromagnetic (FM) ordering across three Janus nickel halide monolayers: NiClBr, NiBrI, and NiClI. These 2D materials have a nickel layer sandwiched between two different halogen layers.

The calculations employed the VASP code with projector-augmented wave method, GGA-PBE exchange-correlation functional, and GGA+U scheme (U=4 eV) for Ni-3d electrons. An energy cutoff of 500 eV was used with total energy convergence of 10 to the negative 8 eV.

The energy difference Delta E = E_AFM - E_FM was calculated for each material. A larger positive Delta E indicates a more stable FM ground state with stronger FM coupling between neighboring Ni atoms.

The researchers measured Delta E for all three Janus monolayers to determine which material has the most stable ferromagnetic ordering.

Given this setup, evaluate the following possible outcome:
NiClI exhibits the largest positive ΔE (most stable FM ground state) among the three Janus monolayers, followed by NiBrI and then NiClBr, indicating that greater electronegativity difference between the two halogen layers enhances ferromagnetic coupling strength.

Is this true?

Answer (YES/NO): NO